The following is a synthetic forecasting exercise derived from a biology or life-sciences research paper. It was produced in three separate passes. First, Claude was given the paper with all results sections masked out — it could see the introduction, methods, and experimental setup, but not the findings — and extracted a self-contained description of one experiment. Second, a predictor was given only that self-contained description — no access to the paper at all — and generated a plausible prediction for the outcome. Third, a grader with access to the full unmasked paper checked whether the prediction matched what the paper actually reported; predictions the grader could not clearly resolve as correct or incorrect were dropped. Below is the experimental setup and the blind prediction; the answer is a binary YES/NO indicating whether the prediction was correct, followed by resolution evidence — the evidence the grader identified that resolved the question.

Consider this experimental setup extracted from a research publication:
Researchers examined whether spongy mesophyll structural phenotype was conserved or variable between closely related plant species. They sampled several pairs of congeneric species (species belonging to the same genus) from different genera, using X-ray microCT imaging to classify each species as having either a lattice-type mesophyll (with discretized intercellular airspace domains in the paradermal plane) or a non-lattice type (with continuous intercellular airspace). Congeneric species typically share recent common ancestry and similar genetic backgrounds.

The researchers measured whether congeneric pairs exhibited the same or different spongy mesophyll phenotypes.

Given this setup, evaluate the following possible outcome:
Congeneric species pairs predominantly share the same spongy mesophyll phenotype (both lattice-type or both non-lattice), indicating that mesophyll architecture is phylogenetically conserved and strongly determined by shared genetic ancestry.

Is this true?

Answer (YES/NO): YES